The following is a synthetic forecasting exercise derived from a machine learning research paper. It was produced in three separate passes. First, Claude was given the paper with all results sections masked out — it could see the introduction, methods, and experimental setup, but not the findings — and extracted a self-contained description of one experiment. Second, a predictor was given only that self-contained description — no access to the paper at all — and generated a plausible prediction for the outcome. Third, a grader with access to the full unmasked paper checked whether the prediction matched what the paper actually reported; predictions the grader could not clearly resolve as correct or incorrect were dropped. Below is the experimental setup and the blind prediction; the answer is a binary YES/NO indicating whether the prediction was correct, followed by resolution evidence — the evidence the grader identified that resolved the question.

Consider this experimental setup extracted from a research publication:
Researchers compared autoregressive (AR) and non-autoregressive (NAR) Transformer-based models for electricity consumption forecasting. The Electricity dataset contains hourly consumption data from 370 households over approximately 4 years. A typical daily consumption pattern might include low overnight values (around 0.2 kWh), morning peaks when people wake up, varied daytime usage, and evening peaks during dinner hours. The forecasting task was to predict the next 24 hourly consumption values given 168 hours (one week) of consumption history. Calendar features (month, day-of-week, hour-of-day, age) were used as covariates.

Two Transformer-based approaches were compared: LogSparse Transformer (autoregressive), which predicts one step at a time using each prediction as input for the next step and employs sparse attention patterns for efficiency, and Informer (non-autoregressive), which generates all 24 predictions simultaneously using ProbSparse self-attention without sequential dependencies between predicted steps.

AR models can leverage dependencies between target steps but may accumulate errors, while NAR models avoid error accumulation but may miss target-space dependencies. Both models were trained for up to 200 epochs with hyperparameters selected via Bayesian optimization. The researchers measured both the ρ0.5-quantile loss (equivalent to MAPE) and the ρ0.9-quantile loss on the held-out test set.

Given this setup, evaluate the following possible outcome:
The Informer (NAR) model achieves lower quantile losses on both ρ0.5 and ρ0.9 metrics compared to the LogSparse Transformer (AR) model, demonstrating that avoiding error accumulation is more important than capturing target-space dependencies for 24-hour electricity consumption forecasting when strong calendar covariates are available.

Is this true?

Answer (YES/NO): NO